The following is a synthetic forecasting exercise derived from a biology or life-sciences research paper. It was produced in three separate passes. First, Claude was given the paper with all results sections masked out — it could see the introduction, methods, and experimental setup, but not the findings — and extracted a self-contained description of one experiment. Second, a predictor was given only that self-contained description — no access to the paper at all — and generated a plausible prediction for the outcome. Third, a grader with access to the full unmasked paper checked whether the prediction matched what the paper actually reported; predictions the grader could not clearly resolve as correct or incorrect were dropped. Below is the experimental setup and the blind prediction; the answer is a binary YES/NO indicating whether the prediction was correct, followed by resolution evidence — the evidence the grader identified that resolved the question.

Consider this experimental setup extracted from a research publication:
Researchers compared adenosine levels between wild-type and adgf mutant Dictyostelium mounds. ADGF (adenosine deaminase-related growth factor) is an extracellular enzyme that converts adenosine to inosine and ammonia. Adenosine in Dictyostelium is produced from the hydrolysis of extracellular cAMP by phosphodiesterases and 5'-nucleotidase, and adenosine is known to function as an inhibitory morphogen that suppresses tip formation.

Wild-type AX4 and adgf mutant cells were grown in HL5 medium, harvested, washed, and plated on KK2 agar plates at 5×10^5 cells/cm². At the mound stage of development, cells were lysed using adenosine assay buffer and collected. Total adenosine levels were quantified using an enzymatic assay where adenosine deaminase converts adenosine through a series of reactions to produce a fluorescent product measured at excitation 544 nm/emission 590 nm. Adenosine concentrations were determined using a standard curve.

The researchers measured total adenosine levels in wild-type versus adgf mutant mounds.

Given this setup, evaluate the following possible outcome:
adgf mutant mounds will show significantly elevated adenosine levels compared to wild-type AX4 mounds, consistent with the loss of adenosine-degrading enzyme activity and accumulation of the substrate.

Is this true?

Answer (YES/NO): YES